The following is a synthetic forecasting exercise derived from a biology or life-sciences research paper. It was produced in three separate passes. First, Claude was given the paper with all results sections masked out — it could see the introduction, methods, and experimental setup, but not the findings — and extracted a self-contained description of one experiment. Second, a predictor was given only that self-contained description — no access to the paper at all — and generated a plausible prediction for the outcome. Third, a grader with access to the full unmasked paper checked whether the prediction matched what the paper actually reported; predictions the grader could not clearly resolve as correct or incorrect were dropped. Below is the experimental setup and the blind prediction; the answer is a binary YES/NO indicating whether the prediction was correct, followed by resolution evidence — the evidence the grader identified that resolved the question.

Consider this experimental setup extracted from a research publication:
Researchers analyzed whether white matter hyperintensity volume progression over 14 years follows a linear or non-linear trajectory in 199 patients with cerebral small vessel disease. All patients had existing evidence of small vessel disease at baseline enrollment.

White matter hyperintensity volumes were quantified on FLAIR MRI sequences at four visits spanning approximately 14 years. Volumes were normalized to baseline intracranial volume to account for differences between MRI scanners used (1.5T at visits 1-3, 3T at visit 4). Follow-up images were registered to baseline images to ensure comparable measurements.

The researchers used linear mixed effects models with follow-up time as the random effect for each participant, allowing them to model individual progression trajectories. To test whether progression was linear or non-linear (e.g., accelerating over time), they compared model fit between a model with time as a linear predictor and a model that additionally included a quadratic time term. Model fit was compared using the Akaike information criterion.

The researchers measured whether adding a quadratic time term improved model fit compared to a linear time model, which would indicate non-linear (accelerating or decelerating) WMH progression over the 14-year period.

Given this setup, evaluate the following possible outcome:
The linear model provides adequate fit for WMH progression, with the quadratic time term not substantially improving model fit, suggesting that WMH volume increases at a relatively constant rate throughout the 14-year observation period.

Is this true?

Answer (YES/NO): YES